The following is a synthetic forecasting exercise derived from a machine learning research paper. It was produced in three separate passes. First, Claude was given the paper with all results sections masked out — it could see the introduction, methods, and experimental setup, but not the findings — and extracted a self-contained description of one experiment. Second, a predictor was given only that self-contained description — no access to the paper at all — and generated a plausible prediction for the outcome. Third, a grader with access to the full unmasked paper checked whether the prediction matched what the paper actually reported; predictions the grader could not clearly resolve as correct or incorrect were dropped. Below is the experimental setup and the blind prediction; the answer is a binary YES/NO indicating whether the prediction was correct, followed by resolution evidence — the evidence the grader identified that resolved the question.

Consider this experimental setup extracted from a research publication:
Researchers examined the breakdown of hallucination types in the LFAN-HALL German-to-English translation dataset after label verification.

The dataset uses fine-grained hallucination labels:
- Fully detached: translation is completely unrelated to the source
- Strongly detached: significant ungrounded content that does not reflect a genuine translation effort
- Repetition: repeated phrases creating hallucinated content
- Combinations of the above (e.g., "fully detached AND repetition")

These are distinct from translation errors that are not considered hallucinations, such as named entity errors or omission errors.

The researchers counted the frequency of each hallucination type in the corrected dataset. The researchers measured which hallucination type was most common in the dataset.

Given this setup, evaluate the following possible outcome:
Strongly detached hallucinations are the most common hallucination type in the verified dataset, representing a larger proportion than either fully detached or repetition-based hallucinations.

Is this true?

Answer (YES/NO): NO